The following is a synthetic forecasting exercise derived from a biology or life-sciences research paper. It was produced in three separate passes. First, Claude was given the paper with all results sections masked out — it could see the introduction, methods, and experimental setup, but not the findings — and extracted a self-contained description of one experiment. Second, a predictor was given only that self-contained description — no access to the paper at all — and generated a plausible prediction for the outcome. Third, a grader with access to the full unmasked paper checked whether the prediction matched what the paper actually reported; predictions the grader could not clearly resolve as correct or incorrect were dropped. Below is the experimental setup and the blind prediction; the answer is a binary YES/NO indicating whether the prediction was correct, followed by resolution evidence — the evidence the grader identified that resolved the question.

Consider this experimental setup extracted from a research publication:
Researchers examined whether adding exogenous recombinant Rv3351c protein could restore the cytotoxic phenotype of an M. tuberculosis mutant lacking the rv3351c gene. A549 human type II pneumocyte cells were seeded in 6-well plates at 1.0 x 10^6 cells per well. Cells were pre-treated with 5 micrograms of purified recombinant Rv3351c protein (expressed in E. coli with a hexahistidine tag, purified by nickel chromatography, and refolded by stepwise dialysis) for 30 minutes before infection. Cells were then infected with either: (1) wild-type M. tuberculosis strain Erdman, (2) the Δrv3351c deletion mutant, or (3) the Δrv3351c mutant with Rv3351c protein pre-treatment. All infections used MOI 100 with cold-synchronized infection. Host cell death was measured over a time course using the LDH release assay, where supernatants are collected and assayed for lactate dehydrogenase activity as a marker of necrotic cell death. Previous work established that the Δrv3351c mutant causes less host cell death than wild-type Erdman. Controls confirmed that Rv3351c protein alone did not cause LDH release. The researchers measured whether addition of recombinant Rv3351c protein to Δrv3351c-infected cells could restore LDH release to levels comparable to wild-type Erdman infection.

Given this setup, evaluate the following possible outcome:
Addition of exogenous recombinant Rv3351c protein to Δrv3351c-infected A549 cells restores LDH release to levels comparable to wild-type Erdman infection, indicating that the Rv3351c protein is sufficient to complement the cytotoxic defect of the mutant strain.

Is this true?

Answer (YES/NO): YES